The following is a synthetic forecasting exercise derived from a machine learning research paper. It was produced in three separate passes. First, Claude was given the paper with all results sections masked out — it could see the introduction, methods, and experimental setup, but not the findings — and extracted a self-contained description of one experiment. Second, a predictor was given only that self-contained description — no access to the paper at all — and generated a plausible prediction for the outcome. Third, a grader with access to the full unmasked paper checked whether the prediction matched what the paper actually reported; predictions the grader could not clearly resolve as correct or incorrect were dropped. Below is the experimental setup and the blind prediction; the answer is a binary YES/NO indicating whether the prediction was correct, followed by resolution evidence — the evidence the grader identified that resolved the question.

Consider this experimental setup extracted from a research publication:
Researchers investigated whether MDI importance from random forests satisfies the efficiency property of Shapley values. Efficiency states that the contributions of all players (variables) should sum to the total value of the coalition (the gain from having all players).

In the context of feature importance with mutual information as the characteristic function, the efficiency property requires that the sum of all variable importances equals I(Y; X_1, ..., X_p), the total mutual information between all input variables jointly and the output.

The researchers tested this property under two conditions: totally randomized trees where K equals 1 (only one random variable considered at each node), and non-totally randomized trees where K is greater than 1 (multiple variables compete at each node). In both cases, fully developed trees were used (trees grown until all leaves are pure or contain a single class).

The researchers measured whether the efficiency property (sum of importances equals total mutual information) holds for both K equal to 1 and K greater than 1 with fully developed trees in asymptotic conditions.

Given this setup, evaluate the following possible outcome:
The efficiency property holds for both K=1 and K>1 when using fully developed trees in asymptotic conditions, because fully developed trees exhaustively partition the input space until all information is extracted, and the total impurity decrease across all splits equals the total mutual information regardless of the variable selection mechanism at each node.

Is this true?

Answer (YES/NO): YES